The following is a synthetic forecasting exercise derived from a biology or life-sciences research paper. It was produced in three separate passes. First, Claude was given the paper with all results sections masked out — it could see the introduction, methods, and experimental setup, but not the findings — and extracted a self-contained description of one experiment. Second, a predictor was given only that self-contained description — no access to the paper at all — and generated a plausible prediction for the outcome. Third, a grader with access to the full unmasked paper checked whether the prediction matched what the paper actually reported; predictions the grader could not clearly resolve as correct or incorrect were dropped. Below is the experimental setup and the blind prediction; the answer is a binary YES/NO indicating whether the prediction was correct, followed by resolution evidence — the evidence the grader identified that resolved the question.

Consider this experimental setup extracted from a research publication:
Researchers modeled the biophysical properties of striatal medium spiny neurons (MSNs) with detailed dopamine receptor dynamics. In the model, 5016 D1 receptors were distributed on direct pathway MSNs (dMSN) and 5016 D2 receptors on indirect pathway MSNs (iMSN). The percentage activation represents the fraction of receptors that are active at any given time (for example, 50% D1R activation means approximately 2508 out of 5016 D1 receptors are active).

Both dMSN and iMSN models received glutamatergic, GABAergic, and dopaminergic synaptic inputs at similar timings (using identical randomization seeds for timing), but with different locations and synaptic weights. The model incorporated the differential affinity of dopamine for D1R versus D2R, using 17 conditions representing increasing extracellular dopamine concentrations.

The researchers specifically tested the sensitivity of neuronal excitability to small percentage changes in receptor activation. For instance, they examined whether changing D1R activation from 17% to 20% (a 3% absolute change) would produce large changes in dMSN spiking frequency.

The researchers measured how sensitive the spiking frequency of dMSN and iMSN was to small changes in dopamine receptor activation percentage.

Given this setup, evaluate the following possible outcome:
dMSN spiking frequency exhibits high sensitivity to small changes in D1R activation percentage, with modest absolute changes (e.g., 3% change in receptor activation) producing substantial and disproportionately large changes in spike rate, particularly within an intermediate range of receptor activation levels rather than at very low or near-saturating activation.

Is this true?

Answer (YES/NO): NO